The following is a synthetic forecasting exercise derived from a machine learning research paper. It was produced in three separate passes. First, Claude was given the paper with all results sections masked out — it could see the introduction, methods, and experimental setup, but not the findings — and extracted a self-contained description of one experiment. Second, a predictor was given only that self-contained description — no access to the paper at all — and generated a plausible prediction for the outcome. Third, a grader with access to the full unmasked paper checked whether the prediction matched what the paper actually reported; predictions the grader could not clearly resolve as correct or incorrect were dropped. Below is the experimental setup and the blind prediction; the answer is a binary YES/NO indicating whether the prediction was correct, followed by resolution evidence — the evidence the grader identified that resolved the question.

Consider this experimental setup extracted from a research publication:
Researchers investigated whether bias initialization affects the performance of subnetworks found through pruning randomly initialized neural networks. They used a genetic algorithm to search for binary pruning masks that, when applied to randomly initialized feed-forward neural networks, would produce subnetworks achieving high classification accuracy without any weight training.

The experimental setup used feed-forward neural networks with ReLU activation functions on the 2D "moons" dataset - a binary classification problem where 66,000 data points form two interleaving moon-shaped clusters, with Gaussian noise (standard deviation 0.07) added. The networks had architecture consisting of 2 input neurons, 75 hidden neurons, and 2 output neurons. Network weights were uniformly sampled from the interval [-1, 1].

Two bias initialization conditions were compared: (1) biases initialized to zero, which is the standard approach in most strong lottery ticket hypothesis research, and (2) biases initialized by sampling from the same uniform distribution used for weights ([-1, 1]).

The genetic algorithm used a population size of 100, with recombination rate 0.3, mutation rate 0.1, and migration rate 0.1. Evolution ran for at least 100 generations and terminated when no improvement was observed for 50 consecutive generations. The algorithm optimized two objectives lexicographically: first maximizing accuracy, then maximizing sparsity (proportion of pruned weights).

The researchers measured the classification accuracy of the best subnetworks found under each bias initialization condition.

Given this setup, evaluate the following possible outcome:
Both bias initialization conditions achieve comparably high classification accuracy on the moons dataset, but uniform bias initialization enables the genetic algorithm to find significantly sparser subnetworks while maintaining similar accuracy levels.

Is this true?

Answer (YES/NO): NO